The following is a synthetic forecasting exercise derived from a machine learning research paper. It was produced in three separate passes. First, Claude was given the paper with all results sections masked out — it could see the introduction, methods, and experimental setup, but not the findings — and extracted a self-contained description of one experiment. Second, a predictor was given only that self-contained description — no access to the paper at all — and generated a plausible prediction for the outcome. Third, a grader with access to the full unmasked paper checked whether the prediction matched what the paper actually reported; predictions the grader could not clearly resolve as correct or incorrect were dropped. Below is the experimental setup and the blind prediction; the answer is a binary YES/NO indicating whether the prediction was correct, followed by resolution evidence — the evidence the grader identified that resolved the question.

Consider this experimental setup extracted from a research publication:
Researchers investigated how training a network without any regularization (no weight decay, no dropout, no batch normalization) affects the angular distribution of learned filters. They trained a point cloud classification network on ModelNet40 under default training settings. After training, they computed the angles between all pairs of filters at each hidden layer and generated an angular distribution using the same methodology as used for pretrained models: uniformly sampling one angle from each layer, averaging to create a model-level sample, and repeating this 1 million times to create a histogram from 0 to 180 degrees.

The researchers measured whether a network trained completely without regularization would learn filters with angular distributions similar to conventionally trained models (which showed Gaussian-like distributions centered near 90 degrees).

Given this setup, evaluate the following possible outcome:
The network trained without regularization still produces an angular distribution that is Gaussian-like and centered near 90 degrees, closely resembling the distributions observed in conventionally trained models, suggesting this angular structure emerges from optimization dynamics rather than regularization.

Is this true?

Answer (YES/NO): YES